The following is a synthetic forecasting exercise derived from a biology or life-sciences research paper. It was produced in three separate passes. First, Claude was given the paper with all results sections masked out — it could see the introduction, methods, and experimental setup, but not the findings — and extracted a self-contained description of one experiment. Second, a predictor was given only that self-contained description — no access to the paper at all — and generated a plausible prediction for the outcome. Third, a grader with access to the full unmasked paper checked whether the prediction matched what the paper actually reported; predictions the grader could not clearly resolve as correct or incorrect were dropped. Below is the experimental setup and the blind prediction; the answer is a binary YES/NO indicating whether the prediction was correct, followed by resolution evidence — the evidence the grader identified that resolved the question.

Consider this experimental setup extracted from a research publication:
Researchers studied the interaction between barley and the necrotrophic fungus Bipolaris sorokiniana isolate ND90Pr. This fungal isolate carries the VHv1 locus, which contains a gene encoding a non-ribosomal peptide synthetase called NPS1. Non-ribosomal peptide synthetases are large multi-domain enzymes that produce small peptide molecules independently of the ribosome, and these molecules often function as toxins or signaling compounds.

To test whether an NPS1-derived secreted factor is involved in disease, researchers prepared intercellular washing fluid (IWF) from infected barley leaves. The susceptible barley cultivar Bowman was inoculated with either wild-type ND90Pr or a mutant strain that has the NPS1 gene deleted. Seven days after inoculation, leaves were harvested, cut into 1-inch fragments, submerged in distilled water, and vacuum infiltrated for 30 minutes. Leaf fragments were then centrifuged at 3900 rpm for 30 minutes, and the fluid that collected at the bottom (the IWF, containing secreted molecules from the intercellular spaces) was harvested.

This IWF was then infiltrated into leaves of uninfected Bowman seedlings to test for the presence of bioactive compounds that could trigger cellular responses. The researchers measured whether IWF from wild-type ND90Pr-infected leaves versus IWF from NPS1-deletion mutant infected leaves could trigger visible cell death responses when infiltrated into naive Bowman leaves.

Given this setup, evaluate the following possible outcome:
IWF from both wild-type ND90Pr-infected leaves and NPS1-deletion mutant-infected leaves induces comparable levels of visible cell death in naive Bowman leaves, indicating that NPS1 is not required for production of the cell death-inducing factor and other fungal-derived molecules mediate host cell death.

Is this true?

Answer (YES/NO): NO